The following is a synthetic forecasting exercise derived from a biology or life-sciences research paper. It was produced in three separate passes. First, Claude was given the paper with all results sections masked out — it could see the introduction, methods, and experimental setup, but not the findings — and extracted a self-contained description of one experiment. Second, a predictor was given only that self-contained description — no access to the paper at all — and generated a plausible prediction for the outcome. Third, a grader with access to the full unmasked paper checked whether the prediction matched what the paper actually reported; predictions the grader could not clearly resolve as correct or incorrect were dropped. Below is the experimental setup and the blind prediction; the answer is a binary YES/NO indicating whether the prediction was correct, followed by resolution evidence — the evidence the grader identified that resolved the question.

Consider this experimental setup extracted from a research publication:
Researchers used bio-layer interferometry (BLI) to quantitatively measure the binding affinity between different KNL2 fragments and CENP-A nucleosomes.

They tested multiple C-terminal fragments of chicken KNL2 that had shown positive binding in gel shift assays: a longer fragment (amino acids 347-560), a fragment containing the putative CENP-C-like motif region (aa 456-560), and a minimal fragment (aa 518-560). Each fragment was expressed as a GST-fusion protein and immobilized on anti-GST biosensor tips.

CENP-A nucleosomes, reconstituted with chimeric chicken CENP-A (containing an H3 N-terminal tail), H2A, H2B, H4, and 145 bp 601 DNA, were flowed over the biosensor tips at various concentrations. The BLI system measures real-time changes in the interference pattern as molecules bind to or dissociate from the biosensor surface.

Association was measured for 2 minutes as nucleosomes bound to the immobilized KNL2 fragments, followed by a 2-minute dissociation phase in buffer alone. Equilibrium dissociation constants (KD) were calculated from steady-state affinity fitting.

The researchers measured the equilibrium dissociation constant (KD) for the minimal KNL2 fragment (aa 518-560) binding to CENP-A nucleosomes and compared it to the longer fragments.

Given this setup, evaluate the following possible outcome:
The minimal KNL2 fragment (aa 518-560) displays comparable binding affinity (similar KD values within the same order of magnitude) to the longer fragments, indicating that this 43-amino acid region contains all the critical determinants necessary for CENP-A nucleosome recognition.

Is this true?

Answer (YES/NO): NO